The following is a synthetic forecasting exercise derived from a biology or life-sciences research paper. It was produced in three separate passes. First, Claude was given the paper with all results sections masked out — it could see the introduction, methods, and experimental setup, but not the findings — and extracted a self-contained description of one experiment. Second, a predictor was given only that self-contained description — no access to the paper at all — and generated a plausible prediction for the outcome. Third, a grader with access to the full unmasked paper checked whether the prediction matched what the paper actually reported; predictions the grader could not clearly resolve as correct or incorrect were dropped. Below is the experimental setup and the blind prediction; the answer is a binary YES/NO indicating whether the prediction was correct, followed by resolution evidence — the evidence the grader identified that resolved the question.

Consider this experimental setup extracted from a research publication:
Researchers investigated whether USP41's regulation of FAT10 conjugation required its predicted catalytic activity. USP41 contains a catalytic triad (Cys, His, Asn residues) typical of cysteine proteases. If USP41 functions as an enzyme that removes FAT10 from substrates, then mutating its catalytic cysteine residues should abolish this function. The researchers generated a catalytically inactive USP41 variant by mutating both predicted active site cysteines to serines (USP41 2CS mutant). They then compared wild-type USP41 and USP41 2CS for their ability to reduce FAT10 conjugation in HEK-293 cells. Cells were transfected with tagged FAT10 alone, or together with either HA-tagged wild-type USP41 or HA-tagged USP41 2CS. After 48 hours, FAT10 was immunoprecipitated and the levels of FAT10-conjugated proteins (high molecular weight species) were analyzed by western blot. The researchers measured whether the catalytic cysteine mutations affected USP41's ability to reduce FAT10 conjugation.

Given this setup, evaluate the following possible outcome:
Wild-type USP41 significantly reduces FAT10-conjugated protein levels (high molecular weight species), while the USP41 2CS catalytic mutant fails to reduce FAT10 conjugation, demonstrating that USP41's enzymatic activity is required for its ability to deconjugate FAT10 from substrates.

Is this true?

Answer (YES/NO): NO